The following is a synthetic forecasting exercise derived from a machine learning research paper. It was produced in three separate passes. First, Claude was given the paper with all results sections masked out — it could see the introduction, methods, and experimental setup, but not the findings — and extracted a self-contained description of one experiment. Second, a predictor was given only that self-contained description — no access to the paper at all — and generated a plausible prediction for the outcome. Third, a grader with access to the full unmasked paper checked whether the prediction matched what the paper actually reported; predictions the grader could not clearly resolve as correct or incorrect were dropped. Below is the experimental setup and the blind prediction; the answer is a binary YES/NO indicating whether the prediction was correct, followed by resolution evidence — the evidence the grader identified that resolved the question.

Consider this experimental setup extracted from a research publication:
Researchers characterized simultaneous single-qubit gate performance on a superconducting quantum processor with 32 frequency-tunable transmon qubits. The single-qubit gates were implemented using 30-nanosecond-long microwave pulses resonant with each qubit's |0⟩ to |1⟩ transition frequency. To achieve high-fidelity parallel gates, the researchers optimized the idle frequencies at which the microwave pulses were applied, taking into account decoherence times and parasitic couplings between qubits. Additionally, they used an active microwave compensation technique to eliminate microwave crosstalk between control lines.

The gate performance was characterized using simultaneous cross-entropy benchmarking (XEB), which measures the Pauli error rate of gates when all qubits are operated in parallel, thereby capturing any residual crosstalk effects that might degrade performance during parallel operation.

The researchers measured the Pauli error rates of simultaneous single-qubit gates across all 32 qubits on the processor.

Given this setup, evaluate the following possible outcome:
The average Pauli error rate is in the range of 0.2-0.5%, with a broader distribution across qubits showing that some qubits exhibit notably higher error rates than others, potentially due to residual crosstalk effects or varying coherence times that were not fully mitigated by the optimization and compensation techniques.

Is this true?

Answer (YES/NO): NO